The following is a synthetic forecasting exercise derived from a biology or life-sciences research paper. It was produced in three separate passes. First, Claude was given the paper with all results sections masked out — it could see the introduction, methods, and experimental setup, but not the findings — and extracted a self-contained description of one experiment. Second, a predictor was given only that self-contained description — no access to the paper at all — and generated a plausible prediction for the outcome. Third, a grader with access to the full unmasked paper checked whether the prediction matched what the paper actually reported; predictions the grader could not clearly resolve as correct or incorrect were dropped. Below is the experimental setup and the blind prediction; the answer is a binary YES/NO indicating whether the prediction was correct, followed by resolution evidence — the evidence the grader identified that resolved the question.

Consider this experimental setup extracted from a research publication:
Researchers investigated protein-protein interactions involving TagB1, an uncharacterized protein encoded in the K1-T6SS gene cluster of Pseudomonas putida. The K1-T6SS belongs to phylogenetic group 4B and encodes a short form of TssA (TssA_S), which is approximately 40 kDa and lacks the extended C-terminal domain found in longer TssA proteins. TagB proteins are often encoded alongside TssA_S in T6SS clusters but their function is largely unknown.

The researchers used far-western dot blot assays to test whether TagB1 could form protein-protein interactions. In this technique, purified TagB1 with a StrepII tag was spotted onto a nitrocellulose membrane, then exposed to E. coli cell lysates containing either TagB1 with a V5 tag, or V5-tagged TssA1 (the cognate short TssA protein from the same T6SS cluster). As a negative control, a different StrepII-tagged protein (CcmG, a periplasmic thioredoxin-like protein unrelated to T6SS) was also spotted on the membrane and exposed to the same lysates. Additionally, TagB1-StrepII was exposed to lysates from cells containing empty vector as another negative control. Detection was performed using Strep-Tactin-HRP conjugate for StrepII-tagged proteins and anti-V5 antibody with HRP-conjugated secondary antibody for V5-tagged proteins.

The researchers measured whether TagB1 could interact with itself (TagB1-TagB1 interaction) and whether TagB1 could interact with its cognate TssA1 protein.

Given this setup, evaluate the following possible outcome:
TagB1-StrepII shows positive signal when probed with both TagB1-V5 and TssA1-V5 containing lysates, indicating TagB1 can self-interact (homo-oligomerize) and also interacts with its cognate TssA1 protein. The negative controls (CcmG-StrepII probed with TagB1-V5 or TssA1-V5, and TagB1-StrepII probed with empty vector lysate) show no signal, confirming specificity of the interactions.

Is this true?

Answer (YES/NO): YES